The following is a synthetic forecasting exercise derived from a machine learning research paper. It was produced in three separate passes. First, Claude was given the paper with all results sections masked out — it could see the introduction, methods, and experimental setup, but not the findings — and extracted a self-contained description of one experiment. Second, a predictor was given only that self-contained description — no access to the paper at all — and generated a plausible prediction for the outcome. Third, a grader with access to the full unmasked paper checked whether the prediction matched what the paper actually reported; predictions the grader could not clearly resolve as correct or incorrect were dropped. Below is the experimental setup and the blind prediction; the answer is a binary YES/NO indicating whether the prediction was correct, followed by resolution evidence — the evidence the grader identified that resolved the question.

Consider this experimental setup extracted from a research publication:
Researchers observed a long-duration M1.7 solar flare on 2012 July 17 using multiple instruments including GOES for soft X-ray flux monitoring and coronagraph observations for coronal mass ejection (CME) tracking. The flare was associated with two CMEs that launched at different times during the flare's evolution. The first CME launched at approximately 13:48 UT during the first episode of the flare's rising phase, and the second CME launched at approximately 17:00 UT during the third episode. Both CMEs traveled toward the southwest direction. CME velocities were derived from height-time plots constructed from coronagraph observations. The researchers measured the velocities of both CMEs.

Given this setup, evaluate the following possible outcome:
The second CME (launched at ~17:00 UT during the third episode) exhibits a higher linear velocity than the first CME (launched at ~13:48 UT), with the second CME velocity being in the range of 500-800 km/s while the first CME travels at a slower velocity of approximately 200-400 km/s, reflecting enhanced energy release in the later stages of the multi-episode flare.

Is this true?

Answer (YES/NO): NO